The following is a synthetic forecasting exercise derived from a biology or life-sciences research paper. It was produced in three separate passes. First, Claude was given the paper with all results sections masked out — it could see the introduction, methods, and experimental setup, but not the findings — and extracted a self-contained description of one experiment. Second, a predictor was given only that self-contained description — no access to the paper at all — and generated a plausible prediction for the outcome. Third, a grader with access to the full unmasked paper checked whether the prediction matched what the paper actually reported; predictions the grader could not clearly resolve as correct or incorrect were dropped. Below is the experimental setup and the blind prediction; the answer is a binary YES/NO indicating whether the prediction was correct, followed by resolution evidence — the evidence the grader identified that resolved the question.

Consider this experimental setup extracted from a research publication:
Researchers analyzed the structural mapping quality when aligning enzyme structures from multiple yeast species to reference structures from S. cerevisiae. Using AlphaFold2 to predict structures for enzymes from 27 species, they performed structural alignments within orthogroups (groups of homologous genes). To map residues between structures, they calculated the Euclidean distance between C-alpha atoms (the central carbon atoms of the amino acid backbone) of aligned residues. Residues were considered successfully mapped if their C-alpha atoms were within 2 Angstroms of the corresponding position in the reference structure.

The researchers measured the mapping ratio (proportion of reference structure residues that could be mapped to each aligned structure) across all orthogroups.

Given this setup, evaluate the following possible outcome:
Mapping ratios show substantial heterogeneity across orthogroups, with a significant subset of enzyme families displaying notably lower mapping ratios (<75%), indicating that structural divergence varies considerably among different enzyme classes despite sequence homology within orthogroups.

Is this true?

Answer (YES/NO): NO